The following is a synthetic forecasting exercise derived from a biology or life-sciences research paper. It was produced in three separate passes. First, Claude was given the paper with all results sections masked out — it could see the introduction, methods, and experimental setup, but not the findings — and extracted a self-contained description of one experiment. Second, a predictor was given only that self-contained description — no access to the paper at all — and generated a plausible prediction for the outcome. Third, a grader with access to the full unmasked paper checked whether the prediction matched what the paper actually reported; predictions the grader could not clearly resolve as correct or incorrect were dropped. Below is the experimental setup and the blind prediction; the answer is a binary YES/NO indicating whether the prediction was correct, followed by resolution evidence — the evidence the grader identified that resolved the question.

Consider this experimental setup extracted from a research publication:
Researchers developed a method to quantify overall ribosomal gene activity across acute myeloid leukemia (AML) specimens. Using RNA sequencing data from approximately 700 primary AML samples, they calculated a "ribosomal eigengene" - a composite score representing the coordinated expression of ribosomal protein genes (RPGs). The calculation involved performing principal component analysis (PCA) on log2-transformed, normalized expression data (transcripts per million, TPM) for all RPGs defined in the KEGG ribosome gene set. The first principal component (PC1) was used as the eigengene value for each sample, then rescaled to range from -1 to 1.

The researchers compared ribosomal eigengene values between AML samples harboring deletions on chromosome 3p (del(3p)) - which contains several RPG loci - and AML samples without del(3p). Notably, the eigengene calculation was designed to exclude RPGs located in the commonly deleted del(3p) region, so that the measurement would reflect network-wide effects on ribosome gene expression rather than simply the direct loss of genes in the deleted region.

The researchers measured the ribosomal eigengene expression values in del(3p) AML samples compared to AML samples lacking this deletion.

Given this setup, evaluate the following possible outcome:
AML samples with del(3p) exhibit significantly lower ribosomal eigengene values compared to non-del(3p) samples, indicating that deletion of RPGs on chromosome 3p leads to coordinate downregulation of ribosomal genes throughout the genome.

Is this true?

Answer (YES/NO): YES